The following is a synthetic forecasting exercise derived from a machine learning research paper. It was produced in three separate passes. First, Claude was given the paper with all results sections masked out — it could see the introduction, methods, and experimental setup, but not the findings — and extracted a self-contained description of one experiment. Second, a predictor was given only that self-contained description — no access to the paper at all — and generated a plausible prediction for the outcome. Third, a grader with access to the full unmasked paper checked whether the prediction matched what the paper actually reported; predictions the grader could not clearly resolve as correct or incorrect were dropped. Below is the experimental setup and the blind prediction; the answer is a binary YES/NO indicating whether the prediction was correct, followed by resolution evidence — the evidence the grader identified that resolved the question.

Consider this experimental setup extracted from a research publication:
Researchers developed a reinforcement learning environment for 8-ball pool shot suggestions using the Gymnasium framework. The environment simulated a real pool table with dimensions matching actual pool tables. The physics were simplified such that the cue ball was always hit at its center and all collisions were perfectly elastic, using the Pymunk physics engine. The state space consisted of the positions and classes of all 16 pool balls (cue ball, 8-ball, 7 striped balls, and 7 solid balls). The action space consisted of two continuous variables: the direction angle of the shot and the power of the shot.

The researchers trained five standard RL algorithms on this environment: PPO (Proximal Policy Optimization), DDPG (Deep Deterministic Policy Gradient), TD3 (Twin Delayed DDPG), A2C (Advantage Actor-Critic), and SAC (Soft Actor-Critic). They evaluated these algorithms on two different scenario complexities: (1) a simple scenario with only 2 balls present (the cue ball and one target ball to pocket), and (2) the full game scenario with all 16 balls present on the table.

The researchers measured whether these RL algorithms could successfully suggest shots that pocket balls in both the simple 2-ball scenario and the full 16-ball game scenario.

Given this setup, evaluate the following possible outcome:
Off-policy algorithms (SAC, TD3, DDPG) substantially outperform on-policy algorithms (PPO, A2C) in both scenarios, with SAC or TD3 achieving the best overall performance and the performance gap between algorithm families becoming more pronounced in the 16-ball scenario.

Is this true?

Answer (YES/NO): NO